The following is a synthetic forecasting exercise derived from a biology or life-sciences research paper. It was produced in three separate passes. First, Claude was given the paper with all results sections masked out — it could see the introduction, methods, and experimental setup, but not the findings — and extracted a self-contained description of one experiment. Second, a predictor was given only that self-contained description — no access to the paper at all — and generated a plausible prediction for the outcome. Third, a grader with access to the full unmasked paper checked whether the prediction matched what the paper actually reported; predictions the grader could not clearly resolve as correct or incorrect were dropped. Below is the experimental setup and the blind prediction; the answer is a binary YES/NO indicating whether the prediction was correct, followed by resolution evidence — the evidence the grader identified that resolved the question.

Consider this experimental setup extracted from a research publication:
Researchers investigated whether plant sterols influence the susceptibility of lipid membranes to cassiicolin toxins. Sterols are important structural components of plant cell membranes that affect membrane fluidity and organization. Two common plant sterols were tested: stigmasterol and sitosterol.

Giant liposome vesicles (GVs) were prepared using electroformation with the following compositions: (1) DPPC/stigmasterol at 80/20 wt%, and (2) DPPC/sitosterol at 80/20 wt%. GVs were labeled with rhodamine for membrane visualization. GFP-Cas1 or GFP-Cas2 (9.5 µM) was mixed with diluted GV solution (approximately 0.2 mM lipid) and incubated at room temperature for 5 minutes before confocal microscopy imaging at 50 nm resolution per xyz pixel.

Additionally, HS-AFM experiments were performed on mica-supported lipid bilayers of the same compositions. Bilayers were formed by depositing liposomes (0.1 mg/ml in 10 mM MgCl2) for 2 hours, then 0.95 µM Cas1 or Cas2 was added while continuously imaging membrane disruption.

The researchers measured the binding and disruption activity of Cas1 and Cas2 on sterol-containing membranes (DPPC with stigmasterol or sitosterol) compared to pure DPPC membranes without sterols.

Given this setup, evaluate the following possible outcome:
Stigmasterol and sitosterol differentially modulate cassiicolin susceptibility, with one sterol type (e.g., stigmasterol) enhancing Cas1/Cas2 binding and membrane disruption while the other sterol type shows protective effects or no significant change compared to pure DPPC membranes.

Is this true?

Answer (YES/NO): NO